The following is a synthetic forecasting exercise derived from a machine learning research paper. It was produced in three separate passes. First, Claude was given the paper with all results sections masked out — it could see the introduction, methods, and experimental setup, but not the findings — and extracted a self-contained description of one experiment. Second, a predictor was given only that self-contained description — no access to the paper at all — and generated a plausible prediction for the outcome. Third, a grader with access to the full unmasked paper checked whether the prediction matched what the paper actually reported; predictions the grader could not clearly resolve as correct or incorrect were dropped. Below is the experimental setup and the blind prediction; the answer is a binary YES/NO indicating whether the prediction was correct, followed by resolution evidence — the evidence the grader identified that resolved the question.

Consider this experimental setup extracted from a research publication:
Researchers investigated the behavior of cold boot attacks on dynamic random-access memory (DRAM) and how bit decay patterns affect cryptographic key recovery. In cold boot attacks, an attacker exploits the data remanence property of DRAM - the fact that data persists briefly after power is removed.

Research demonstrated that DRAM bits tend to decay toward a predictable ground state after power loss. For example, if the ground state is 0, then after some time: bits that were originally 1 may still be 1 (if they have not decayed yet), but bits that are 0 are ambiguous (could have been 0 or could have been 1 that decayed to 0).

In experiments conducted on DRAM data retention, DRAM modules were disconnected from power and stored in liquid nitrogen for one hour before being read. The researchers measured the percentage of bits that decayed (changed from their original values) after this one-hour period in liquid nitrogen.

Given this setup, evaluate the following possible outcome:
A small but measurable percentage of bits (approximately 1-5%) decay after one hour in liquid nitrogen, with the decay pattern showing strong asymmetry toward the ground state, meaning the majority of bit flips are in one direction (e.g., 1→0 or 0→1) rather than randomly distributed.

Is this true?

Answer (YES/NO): NO